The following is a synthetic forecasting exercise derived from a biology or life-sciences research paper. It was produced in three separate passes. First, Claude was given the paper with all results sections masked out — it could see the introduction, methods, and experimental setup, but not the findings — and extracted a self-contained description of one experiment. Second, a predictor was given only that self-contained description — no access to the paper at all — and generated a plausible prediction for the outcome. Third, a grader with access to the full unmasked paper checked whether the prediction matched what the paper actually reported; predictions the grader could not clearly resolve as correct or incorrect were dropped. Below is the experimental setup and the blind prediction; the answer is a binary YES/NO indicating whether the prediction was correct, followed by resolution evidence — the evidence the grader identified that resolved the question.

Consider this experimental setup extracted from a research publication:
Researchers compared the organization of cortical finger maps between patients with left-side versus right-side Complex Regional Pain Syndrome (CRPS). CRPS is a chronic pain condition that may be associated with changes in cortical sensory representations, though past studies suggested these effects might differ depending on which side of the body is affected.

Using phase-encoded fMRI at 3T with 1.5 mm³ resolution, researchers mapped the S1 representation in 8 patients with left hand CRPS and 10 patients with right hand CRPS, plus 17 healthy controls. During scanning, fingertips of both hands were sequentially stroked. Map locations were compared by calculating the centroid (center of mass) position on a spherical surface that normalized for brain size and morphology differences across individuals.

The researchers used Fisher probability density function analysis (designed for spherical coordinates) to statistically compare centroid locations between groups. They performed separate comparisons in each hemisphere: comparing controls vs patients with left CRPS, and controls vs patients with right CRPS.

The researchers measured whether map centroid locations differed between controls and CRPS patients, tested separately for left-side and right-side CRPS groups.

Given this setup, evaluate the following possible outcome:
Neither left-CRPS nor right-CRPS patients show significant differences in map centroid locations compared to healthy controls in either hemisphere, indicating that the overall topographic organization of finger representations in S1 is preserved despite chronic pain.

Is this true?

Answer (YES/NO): YES